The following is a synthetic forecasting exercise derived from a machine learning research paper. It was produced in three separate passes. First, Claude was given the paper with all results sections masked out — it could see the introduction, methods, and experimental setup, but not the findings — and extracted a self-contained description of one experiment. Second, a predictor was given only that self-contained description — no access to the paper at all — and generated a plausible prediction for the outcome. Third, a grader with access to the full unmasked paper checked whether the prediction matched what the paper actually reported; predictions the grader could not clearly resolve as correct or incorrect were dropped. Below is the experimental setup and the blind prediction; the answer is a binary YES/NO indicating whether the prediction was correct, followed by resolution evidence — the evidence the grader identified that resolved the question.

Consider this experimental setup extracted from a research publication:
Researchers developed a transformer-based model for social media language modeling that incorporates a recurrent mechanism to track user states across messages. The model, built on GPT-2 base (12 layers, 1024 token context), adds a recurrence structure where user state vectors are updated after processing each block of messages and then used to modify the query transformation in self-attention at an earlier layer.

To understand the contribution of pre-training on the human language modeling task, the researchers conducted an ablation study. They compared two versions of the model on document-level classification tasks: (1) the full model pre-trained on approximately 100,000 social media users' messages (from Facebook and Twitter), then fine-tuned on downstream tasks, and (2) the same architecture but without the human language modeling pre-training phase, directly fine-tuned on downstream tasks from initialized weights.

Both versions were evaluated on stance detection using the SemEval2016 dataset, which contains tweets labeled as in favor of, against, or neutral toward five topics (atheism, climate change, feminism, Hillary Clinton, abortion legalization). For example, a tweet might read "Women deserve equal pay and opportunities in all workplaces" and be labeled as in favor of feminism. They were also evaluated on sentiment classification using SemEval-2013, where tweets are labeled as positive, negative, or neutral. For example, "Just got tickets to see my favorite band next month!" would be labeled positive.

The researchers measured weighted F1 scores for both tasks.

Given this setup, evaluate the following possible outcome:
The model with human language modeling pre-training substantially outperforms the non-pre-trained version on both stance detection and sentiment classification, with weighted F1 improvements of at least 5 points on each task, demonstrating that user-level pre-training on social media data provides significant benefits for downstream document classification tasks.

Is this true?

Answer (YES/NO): NO